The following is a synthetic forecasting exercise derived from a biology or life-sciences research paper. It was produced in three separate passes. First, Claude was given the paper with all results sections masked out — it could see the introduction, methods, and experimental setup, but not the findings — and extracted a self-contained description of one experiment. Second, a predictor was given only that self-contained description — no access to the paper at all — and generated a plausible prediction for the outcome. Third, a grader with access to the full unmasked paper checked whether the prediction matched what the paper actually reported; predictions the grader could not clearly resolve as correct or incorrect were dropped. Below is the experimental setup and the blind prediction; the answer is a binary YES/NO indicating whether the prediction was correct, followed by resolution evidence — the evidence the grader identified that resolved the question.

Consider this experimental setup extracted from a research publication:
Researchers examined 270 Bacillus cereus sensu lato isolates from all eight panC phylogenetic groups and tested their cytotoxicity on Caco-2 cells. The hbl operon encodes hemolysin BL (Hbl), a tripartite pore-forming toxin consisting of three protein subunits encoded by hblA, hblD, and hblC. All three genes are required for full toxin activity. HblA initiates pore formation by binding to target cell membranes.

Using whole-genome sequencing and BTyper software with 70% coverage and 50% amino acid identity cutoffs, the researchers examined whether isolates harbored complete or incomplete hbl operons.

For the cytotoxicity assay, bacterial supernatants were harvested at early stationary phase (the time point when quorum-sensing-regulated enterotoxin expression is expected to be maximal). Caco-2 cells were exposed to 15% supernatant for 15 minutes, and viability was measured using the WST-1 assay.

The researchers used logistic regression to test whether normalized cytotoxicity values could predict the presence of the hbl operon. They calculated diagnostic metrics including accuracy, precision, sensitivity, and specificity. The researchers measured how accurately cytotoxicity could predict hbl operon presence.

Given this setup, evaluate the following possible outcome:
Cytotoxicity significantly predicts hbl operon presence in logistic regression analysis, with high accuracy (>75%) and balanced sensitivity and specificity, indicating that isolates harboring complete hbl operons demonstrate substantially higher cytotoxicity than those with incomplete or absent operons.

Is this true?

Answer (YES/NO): NO